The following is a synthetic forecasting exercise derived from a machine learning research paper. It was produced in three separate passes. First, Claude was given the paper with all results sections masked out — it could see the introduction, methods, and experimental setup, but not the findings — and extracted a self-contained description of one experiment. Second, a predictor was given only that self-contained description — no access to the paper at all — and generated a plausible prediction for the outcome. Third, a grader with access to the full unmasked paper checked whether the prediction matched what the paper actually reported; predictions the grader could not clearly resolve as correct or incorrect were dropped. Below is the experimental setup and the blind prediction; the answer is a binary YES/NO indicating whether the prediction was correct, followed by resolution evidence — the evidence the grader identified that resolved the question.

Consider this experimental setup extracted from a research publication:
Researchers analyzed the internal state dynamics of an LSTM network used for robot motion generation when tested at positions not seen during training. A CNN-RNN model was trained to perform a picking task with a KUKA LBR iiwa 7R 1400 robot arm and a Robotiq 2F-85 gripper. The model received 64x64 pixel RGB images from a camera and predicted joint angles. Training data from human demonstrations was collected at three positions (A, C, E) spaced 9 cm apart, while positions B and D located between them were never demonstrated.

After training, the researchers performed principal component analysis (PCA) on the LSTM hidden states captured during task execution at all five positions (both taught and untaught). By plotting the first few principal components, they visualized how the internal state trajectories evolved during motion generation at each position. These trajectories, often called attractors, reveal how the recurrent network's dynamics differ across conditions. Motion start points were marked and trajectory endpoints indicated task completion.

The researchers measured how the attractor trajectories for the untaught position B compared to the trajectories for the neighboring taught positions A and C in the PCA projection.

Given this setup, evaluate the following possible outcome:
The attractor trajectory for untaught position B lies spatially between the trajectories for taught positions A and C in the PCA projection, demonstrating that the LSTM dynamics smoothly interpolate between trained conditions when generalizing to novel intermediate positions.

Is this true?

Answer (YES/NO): YES